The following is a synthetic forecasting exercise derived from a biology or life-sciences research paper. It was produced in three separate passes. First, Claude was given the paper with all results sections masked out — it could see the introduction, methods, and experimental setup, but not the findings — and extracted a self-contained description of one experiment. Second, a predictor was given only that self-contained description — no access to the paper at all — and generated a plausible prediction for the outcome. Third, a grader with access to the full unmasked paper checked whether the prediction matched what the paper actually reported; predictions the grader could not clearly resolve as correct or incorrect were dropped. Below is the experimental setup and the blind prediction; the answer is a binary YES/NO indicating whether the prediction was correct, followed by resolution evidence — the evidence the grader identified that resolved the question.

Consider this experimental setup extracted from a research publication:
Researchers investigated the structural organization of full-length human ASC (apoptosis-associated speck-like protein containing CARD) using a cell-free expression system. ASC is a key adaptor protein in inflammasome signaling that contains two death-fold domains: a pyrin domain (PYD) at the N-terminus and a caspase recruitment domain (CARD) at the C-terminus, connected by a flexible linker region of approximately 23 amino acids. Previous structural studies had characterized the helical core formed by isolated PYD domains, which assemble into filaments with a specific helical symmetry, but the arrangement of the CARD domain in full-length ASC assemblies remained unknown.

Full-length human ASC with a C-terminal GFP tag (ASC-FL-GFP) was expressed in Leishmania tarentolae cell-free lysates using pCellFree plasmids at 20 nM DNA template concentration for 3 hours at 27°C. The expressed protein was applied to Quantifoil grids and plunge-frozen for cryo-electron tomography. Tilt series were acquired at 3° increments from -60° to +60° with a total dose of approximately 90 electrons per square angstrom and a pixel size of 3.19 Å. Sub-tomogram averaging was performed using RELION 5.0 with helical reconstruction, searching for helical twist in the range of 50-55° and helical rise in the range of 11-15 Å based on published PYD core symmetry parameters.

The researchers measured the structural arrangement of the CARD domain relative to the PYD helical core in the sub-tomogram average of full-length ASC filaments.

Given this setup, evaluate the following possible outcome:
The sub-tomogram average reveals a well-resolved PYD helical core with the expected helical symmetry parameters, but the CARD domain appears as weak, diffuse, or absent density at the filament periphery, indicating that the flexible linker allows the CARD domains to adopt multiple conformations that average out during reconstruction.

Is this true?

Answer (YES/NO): NO